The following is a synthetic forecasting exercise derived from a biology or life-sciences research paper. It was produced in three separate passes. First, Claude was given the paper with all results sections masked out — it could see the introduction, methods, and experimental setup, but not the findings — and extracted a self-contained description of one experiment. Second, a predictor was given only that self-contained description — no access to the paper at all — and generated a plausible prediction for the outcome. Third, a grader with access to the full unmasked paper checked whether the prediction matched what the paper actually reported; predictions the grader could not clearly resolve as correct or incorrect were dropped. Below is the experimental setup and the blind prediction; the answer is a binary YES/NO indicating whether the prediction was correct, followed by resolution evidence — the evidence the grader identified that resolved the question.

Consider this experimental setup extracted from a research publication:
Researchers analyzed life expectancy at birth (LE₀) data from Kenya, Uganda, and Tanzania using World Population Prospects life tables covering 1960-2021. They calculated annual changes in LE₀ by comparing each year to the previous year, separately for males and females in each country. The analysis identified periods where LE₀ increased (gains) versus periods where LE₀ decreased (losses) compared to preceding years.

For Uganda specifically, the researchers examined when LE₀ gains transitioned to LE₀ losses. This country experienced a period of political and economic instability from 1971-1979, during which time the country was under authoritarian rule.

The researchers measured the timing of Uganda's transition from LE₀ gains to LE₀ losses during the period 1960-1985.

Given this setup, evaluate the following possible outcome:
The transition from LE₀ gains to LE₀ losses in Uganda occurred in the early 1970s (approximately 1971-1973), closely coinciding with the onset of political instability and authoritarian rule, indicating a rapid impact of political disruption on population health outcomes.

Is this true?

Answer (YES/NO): YES